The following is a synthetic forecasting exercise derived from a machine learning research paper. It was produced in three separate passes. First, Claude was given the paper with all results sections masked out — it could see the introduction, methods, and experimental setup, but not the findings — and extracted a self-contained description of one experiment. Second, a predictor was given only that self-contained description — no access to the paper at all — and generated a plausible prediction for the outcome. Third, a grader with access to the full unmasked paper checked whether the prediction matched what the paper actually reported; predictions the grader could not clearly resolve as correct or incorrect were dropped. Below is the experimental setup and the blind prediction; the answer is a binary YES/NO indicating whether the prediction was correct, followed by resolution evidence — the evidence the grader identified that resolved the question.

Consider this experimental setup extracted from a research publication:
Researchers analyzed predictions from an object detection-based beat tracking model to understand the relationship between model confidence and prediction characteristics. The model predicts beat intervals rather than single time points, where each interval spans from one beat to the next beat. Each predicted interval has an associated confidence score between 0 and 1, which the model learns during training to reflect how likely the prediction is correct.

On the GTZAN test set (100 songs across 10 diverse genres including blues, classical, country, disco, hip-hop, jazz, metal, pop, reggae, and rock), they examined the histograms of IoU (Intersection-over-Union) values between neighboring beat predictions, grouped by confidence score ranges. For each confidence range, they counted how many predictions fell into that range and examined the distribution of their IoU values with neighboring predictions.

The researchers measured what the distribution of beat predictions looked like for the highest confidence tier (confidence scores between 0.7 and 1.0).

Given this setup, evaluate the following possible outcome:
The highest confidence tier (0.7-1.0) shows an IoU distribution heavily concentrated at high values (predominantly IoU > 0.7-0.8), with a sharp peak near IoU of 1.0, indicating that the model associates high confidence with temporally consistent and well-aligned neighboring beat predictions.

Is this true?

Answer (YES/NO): NO